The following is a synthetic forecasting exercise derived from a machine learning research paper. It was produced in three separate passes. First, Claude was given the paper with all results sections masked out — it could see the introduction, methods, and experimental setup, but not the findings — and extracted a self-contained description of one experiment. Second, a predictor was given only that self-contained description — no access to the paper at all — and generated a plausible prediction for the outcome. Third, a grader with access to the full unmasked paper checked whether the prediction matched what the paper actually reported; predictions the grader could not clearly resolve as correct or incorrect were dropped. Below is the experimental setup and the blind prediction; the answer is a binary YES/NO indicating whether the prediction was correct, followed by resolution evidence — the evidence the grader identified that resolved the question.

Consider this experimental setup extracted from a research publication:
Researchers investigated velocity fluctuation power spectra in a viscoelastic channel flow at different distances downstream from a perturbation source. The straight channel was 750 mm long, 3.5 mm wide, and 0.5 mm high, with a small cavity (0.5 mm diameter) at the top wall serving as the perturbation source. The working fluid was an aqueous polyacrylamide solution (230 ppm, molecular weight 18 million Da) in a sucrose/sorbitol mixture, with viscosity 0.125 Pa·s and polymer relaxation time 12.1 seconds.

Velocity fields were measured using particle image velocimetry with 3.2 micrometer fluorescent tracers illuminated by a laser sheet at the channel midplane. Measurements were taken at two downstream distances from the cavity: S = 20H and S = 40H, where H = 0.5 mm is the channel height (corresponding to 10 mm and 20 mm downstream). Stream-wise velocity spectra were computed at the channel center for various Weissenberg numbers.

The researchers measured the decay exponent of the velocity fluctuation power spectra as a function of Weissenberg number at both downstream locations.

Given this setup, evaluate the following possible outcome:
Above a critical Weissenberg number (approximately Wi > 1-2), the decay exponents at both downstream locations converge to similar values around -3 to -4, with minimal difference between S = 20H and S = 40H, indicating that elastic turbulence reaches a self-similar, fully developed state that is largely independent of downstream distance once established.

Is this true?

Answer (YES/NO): NO